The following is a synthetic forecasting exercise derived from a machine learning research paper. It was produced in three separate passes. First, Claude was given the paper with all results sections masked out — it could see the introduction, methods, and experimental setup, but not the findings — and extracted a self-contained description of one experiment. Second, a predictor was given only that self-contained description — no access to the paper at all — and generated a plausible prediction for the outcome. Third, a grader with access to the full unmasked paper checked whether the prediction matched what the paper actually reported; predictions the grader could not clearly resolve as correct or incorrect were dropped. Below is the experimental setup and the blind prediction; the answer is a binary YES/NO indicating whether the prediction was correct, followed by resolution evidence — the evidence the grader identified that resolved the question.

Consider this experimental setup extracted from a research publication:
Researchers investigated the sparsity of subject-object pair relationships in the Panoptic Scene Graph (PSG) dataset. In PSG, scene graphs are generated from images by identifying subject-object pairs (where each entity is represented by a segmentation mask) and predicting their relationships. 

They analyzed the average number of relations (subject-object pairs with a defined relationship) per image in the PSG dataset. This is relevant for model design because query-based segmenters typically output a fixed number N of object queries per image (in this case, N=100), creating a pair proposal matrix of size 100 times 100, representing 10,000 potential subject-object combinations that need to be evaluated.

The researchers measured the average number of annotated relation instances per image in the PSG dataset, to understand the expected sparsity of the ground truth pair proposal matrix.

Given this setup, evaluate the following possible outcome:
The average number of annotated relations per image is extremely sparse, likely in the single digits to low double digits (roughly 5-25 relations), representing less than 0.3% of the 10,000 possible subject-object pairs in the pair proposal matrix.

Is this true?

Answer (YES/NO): YES